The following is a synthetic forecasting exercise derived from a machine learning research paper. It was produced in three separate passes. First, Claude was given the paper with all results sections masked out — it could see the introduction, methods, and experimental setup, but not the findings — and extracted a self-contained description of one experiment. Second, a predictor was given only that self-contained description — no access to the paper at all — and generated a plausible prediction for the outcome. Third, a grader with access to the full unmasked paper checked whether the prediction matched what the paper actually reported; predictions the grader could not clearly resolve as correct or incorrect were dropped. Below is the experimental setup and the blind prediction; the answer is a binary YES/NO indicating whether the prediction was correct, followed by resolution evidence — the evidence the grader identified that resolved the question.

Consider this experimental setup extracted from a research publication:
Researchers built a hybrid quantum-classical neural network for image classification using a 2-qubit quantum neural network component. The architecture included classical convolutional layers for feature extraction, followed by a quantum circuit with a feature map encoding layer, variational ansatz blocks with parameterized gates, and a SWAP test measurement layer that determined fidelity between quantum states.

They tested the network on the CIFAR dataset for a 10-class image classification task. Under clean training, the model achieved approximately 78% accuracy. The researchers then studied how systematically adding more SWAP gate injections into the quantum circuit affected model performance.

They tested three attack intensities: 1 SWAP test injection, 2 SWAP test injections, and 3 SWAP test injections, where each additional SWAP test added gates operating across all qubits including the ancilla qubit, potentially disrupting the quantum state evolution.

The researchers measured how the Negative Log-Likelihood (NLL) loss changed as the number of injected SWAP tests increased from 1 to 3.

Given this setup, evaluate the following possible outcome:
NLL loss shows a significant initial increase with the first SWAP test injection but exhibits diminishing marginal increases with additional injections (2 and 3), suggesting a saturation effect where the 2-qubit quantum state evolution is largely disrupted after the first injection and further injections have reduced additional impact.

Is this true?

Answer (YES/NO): NO